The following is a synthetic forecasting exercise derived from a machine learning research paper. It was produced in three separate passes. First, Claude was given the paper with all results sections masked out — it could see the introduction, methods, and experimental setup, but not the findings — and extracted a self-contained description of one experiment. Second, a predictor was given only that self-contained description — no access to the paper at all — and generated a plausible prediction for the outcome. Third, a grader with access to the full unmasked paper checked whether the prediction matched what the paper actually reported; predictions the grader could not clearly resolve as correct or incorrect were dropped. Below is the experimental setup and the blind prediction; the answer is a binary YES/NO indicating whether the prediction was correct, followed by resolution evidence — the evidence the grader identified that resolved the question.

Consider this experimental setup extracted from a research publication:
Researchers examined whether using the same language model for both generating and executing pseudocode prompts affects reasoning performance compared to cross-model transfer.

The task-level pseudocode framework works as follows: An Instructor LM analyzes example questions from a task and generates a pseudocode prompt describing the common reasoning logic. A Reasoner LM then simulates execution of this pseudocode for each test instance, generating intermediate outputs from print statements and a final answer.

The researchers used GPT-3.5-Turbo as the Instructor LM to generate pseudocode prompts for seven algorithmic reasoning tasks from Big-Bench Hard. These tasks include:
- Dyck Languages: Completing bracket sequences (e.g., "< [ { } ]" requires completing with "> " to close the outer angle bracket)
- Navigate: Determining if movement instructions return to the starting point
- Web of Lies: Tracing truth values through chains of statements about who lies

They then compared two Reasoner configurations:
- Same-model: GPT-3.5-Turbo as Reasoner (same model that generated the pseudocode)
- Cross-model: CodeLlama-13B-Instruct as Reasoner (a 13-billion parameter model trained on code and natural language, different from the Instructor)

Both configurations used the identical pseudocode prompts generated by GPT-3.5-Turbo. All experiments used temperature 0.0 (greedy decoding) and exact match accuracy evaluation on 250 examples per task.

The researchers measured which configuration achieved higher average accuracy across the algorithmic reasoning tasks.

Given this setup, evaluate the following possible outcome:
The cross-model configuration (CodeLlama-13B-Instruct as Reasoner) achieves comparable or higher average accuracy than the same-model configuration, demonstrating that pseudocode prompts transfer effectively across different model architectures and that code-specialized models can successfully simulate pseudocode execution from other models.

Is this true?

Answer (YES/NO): NO